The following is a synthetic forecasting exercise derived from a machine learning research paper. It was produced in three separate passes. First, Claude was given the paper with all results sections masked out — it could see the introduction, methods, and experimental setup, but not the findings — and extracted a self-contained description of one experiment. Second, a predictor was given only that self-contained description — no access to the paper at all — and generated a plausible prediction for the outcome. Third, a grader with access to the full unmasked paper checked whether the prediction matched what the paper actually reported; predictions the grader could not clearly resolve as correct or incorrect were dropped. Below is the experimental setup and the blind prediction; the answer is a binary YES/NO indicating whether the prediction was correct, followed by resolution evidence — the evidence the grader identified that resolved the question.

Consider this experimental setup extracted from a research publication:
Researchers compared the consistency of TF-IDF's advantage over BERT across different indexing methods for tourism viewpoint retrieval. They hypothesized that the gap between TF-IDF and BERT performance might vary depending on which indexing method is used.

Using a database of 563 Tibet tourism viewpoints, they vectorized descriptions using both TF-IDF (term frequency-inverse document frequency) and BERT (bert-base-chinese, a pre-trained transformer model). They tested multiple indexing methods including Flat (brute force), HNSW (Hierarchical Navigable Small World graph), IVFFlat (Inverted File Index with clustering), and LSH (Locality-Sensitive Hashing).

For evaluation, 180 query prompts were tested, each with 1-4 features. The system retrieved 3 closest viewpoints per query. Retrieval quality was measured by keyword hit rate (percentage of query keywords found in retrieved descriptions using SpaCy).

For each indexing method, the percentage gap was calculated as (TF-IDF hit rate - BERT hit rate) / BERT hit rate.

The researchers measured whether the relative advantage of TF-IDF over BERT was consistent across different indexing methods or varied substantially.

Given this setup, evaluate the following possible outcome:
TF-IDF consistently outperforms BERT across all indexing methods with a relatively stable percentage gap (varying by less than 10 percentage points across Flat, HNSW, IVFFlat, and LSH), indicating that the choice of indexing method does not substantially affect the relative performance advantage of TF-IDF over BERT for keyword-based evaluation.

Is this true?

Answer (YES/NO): NO